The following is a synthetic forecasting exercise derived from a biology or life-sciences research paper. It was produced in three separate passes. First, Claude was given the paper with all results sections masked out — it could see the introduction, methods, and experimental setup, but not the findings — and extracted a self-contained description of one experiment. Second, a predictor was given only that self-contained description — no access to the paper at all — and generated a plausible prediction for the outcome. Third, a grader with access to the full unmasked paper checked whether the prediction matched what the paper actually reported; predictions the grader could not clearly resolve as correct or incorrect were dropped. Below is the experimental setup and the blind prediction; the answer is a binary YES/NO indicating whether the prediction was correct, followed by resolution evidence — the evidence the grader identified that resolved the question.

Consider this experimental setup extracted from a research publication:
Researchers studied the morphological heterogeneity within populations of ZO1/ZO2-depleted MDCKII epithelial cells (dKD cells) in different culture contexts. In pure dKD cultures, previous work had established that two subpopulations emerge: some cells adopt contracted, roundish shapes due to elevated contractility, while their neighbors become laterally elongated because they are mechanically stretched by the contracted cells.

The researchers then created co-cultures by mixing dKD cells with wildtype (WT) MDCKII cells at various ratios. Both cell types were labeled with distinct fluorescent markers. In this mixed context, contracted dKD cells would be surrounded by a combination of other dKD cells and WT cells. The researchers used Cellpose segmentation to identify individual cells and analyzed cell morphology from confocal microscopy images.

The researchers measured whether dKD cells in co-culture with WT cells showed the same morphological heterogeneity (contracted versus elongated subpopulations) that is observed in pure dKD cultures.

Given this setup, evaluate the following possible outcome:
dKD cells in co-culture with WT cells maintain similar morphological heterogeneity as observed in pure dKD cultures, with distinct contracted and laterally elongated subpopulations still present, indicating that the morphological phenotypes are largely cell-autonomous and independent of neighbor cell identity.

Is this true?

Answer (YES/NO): NO